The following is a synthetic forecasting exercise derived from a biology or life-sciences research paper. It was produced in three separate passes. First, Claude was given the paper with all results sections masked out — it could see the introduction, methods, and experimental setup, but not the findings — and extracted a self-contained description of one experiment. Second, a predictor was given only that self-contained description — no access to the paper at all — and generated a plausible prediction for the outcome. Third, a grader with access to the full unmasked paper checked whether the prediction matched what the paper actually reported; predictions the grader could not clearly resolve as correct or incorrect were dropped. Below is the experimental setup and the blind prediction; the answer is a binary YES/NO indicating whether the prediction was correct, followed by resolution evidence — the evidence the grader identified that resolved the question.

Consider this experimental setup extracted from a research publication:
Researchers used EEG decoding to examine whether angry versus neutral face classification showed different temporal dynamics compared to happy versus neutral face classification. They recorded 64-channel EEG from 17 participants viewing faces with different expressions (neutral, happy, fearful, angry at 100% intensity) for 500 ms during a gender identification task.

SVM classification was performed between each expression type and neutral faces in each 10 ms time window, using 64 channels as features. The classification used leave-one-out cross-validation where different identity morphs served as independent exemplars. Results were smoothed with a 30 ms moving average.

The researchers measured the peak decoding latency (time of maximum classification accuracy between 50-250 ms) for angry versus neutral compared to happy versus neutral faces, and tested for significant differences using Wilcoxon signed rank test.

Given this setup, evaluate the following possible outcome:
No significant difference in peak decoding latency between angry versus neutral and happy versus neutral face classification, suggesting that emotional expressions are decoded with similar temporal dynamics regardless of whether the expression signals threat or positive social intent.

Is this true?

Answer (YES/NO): NO